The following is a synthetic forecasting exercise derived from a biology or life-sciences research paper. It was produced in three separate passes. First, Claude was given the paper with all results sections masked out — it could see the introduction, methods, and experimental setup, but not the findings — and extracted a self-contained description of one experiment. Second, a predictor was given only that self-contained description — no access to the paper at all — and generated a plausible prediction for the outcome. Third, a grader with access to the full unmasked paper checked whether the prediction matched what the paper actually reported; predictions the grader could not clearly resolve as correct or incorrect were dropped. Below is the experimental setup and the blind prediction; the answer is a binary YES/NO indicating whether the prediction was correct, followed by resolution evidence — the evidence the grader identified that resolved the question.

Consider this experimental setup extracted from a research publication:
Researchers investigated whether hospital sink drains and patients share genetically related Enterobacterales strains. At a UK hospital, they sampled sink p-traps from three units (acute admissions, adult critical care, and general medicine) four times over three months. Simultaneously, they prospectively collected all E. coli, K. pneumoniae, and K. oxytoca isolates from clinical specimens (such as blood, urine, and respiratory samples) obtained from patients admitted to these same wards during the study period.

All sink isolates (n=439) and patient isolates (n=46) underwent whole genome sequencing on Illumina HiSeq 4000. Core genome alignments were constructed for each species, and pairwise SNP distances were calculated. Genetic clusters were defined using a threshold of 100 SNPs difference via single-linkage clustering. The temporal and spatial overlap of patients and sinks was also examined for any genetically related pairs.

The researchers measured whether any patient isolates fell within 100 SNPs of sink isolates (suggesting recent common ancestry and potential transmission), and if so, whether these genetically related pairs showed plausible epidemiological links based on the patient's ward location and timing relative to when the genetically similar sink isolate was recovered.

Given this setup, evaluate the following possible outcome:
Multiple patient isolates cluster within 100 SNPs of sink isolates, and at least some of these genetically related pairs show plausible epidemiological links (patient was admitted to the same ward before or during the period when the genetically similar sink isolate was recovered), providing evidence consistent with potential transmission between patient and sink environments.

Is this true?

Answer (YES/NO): NO